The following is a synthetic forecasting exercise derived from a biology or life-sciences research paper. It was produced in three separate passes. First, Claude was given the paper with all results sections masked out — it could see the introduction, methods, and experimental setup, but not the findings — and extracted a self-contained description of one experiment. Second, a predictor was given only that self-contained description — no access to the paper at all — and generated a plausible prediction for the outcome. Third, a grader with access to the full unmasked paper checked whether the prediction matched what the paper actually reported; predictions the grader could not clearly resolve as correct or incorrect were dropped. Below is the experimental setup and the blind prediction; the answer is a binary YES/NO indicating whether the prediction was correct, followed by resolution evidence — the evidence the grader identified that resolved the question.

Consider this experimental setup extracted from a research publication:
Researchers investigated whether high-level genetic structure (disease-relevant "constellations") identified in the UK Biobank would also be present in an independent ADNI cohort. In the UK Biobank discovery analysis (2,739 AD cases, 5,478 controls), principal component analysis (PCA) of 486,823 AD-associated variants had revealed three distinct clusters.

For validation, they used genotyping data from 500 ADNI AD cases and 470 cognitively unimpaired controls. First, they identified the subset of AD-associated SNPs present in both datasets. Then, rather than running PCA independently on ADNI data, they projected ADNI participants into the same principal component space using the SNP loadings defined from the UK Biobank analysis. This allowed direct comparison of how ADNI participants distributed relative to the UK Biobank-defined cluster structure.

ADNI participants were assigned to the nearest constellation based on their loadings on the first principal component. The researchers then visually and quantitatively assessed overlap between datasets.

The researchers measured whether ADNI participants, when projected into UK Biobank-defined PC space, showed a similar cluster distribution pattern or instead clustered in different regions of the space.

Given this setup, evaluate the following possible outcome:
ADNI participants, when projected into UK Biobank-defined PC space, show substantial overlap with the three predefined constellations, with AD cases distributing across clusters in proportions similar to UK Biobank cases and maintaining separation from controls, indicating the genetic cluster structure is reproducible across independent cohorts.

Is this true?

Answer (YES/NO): NO